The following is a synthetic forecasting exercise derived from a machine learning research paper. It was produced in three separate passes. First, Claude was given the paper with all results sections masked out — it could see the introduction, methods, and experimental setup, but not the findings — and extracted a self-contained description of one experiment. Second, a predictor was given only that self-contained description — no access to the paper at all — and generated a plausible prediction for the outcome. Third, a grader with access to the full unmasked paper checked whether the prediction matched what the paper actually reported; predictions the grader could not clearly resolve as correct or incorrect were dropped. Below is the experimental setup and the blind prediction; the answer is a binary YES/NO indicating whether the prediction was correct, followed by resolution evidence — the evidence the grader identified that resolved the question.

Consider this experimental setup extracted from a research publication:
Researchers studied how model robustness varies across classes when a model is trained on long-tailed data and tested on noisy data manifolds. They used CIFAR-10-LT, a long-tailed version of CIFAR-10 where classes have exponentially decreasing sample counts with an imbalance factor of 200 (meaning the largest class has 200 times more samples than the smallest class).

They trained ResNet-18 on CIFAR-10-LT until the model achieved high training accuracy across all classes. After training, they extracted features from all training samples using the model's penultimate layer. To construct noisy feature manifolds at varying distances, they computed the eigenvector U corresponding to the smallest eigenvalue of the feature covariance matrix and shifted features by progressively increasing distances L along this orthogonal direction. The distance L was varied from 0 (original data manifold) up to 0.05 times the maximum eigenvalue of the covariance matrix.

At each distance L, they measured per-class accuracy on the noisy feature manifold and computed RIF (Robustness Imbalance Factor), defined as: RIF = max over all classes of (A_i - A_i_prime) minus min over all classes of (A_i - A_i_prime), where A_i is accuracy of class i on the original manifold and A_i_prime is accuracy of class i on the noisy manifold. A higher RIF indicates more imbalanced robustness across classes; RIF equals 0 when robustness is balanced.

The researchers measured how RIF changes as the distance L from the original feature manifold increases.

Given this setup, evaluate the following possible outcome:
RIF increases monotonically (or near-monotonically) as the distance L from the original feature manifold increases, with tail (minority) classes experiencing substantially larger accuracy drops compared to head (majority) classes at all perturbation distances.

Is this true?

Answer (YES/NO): YES